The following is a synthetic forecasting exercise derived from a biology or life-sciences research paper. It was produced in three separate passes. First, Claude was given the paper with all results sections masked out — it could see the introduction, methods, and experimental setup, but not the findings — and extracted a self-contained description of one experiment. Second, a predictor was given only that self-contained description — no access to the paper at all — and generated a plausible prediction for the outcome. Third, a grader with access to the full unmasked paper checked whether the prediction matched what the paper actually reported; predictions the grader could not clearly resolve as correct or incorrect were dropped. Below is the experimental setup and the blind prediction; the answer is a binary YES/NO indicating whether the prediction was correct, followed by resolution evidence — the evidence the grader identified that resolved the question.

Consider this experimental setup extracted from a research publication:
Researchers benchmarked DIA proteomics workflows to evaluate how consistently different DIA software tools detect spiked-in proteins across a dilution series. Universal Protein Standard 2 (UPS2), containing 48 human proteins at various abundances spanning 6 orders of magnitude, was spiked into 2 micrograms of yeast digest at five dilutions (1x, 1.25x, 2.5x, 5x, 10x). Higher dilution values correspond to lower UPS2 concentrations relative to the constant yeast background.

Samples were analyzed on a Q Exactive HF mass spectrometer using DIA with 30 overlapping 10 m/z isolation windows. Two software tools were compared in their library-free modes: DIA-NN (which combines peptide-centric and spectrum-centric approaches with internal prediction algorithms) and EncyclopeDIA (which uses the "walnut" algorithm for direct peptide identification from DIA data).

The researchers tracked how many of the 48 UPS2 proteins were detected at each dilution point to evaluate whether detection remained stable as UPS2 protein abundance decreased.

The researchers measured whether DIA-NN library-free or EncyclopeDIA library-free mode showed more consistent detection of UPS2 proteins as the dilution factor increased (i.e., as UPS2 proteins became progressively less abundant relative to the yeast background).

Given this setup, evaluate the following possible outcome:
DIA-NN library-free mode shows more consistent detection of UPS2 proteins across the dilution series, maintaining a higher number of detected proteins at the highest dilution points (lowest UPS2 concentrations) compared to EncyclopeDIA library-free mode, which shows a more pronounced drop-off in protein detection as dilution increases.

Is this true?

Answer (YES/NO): NO